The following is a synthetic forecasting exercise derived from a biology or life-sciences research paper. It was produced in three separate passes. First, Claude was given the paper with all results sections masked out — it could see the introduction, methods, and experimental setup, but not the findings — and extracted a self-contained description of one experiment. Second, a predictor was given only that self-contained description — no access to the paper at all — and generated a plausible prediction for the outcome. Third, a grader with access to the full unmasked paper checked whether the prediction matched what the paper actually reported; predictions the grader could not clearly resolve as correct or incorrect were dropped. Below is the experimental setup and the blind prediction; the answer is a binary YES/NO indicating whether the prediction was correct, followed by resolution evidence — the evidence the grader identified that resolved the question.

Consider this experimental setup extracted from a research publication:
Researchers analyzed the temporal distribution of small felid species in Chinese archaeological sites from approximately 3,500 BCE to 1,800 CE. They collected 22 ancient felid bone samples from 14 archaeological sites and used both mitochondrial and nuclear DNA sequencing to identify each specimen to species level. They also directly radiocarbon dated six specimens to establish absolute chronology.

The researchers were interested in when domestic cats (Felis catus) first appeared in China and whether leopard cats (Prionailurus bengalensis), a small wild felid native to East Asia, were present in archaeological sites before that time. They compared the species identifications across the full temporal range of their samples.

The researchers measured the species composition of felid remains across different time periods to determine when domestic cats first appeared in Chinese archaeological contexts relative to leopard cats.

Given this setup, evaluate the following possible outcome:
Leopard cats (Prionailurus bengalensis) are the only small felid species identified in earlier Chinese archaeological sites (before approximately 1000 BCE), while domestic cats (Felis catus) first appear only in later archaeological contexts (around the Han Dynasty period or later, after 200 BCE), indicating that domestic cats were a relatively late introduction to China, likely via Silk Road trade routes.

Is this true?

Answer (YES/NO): NO